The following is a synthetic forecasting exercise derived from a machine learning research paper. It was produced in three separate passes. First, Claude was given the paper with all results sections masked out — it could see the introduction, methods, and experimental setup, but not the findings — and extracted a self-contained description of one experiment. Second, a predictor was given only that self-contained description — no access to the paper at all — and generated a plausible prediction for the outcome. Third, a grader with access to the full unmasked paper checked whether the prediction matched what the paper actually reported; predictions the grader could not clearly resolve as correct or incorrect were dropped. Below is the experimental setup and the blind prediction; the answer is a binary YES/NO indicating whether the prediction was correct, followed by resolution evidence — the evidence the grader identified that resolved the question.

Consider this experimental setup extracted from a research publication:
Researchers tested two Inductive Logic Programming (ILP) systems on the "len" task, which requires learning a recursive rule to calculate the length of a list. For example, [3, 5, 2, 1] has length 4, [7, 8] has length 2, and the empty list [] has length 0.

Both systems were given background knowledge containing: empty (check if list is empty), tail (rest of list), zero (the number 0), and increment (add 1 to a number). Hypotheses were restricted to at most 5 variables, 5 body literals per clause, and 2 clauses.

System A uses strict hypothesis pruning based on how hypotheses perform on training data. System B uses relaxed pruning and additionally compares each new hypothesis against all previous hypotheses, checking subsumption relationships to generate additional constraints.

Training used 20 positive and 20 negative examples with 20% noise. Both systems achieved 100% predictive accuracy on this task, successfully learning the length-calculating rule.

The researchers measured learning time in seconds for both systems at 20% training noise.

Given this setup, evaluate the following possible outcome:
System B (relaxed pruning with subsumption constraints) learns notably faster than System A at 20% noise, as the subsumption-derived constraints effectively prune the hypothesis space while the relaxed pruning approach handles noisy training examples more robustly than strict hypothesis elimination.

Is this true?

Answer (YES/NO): NO